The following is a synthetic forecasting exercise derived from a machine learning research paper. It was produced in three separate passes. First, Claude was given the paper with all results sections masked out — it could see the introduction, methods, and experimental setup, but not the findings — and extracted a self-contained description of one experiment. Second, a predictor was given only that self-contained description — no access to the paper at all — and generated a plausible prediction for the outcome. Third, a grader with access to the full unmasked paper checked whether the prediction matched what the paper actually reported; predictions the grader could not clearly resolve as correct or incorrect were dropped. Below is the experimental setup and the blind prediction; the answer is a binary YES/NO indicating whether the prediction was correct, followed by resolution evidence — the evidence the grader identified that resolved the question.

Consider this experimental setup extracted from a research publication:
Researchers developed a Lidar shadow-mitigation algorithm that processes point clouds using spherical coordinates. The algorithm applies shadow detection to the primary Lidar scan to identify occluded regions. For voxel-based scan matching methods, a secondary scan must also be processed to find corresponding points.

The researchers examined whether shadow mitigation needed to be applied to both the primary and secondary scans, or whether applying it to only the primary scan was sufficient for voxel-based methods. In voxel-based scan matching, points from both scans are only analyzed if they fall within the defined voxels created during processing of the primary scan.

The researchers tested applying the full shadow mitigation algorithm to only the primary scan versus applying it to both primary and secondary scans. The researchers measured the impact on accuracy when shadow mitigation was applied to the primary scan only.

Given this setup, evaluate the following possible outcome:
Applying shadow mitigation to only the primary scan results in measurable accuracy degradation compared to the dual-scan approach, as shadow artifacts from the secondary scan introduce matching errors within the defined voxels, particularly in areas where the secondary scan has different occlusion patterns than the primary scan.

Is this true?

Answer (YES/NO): NO